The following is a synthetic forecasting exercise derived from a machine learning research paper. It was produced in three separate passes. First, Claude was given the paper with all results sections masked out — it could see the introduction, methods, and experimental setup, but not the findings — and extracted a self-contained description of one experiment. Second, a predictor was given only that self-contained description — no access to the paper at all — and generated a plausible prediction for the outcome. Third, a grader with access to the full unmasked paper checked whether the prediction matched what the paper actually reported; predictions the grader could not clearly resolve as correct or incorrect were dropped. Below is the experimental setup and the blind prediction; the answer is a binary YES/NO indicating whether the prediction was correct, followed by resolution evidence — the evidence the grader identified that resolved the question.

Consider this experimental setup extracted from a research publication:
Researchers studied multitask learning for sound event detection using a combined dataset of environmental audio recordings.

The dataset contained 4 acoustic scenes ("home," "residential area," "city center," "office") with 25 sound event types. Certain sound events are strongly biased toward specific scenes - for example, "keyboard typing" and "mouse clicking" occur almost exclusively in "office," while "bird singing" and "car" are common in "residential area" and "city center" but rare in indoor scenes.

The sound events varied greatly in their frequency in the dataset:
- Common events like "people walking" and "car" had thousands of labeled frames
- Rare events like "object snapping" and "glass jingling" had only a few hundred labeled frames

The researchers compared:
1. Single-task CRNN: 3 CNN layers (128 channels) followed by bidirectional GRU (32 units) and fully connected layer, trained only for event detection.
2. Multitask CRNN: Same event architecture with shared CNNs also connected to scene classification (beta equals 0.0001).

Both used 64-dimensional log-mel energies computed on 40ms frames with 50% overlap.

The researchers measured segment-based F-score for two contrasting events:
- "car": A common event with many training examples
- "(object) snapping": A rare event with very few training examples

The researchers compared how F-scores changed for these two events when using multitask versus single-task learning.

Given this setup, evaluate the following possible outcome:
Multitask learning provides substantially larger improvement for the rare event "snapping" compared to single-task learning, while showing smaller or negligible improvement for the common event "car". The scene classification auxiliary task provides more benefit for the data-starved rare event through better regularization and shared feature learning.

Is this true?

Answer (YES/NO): NO